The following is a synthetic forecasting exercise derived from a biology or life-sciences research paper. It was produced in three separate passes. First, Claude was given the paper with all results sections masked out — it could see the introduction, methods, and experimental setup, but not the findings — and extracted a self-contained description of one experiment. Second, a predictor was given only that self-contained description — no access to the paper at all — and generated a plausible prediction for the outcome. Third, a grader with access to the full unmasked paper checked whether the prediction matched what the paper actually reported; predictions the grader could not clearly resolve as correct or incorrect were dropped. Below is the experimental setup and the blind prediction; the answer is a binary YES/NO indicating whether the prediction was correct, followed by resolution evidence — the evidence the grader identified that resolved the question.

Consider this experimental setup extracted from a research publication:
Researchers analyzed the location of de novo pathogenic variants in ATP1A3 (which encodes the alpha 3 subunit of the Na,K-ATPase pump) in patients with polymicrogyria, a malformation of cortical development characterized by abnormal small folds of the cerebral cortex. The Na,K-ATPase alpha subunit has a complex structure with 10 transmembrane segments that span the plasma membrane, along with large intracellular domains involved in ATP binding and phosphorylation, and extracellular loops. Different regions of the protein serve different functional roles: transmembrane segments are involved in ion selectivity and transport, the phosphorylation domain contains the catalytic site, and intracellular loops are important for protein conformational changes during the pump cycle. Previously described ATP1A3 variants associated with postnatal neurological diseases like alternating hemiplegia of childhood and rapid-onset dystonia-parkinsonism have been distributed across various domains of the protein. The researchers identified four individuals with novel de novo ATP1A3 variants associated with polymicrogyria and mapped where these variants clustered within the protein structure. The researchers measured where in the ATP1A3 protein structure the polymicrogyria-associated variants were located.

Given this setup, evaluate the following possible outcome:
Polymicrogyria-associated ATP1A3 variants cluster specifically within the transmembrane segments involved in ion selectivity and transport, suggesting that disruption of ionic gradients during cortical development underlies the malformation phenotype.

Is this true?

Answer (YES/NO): NO